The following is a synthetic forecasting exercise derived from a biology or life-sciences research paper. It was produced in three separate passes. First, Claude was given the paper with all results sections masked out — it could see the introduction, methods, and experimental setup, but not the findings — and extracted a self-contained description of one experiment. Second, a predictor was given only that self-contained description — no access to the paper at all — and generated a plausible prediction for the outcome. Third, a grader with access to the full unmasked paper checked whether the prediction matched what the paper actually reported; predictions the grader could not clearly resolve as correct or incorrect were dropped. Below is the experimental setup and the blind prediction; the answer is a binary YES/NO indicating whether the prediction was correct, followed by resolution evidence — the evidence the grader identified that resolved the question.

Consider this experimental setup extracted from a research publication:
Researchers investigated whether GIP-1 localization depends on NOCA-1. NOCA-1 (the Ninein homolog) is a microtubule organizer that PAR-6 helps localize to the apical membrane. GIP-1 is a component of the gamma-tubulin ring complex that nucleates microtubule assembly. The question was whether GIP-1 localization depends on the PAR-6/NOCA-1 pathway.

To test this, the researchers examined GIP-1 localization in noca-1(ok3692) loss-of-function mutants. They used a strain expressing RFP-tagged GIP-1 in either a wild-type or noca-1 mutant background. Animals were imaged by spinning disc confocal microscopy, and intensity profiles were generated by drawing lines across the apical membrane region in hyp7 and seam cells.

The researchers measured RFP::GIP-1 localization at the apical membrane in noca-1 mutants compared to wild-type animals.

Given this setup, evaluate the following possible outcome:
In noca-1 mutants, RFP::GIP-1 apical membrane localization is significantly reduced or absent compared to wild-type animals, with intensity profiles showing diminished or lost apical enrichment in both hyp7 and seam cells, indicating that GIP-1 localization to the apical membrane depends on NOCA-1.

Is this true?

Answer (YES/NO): YES